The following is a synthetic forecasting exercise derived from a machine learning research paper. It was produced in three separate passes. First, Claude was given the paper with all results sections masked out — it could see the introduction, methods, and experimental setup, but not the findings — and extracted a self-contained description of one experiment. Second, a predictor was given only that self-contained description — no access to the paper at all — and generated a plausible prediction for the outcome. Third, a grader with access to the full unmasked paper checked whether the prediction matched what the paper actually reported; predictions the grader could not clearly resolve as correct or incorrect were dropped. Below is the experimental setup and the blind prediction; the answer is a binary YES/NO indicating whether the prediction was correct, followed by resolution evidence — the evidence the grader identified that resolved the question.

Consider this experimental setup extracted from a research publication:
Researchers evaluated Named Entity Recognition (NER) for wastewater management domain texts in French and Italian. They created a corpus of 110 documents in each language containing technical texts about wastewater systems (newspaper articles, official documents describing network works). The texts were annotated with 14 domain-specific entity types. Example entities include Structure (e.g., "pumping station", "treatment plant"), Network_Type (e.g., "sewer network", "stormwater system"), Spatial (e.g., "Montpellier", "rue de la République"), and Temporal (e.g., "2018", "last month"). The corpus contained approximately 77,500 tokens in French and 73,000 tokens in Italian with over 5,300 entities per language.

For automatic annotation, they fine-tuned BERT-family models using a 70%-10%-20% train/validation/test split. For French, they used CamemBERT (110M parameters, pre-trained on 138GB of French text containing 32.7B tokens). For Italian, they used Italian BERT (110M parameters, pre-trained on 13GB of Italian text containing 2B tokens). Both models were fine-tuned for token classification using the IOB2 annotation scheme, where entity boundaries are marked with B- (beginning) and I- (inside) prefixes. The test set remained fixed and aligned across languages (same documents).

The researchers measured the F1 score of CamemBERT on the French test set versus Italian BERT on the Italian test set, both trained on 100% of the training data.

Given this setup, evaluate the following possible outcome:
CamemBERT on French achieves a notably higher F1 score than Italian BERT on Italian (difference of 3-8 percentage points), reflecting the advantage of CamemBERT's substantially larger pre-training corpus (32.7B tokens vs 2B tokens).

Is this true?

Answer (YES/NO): NO